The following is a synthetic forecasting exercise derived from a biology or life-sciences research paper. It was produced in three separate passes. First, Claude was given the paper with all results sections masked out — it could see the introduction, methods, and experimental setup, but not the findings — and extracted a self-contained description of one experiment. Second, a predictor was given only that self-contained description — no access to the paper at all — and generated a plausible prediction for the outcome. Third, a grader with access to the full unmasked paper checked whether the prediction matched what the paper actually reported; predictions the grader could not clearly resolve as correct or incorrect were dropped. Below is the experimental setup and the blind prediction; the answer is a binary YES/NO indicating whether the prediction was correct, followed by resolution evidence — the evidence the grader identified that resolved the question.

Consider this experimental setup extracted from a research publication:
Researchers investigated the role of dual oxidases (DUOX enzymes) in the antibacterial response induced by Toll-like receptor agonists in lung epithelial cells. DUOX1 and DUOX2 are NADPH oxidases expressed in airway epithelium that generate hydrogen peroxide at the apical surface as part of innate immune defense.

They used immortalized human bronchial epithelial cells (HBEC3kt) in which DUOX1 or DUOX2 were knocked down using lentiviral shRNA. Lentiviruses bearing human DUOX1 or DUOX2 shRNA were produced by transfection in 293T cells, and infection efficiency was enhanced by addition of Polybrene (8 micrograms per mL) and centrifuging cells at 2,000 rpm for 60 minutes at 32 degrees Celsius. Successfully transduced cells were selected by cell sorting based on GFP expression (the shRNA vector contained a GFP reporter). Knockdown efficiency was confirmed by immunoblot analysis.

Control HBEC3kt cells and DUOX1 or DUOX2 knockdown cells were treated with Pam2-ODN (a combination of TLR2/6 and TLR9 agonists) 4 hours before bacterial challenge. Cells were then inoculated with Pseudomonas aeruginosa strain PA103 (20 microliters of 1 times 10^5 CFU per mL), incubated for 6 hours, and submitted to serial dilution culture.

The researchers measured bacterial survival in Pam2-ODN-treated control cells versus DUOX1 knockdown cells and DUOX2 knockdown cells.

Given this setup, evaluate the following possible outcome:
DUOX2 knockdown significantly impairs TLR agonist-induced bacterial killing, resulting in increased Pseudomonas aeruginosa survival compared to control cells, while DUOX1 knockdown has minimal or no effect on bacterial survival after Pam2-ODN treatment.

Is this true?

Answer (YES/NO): NO